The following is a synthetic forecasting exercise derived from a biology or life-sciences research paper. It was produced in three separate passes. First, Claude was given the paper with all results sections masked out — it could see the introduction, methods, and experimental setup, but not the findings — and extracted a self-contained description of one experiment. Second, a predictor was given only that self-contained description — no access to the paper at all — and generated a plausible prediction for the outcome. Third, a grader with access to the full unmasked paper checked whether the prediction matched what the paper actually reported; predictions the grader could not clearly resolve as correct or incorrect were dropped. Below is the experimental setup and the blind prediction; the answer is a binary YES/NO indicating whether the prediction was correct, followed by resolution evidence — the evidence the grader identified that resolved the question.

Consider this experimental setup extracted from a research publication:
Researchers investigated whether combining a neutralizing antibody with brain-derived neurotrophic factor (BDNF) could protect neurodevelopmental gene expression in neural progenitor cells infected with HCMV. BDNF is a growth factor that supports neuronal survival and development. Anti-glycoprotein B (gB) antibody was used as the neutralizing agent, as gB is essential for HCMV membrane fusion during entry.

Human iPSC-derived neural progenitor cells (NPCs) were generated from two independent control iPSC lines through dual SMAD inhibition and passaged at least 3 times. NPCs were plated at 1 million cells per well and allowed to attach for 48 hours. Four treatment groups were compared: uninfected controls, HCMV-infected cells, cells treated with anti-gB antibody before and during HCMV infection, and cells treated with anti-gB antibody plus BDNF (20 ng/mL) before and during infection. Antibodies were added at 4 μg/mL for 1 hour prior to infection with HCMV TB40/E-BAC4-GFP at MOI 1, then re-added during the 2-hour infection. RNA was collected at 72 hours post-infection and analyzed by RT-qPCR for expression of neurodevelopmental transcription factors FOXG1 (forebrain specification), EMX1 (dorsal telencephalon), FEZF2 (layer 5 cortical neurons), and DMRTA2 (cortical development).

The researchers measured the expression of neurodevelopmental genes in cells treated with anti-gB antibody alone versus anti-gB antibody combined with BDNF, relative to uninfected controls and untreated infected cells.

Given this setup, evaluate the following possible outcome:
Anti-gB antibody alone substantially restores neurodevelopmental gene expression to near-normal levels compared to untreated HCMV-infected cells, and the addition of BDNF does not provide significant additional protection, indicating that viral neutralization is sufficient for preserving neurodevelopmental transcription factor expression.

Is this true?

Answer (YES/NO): NO